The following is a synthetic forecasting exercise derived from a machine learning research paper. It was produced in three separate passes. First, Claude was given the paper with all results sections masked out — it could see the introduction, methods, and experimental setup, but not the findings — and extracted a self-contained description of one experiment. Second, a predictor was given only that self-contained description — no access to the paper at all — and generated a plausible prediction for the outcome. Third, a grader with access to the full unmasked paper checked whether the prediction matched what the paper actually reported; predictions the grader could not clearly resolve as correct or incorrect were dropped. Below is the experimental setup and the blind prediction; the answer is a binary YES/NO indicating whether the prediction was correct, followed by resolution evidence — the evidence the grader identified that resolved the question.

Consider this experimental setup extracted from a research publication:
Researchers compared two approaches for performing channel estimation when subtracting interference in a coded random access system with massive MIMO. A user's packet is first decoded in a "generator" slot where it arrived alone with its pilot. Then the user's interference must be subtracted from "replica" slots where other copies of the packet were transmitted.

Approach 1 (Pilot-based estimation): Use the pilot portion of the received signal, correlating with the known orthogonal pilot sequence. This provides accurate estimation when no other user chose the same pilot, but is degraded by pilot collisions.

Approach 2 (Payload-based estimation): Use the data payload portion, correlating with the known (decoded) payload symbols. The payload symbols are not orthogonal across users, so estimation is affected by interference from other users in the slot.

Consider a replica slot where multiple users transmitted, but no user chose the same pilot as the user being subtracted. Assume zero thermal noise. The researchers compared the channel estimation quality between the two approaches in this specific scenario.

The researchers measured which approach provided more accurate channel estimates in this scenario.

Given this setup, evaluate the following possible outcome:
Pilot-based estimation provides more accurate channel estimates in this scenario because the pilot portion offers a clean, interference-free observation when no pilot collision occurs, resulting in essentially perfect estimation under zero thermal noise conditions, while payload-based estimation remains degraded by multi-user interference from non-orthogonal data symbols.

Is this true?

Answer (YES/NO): YES